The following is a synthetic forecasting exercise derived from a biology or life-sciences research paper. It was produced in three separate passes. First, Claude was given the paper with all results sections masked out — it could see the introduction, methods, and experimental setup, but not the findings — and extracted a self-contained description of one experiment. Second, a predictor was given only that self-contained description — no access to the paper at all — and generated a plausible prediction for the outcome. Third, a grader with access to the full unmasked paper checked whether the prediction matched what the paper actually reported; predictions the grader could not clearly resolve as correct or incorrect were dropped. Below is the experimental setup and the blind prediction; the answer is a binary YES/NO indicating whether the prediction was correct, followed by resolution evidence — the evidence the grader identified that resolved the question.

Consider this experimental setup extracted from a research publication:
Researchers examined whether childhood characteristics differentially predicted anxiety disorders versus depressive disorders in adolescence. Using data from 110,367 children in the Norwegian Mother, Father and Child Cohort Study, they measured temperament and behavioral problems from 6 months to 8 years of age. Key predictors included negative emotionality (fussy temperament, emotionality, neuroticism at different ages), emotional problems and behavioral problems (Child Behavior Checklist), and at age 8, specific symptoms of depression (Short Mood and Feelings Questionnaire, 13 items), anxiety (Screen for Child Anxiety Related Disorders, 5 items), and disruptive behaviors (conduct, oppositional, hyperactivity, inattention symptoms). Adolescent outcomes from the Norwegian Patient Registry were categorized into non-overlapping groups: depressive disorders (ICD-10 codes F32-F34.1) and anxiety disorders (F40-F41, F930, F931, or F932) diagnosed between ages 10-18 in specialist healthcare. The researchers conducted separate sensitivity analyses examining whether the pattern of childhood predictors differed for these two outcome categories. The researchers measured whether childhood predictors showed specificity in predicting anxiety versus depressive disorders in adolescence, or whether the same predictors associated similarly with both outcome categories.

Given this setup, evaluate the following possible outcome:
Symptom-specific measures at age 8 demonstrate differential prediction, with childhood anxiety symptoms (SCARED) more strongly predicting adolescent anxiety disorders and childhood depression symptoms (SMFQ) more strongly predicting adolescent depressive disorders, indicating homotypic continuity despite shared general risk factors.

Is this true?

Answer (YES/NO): NO